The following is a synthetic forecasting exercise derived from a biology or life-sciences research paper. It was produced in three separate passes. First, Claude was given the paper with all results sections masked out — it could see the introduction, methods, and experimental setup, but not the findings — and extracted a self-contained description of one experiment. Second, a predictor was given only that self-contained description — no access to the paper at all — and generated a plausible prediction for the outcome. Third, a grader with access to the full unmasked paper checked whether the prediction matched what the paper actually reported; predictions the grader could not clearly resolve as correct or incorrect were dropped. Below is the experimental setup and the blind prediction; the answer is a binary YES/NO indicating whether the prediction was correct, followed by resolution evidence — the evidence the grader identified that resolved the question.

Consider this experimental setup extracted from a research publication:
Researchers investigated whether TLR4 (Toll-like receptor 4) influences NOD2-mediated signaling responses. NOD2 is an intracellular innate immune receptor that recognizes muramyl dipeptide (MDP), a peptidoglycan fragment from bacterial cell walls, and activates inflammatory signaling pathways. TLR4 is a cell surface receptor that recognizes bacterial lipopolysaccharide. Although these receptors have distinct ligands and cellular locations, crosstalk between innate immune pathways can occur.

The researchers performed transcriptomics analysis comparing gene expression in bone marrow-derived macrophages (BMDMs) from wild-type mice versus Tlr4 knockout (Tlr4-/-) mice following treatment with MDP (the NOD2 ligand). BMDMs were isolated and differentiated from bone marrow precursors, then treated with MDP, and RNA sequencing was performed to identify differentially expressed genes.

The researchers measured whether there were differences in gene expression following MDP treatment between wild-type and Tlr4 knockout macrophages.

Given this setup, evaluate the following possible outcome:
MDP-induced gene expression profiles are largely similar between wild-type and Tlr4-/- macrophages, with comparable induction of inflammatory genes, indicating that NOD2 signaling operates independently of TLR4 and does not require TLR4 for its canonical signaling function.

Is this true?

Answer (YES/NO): NO